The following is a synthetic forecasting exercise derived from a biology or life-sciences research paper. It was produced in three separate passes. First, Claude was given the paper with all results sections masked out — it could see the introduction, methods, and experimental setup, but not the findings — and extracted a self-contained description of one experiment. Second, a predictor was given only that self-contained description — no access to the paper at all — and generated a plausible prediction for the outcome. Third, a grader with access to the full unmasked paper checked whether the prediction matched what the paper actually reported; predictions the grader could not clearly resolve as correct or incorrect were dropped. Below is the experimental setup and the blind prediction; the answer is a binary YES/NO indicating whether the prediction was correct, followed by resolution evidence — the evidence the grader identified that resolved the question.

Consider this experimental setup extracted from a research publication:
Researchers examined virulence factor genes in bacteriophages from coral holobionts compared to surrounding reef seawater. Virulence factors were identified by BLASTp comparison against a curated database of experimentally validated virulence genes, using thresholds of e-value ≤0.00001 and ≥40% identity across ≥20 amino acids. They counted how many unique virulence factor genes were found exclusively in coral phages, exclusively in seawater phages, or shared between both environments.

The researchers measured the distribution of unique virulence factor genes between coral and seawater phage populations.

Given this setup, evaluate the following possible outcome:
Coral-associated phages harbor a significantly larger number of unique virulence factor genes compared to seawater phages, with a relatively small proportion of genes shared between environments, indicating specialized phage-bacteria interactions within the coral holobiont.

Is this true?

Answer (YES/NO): YES